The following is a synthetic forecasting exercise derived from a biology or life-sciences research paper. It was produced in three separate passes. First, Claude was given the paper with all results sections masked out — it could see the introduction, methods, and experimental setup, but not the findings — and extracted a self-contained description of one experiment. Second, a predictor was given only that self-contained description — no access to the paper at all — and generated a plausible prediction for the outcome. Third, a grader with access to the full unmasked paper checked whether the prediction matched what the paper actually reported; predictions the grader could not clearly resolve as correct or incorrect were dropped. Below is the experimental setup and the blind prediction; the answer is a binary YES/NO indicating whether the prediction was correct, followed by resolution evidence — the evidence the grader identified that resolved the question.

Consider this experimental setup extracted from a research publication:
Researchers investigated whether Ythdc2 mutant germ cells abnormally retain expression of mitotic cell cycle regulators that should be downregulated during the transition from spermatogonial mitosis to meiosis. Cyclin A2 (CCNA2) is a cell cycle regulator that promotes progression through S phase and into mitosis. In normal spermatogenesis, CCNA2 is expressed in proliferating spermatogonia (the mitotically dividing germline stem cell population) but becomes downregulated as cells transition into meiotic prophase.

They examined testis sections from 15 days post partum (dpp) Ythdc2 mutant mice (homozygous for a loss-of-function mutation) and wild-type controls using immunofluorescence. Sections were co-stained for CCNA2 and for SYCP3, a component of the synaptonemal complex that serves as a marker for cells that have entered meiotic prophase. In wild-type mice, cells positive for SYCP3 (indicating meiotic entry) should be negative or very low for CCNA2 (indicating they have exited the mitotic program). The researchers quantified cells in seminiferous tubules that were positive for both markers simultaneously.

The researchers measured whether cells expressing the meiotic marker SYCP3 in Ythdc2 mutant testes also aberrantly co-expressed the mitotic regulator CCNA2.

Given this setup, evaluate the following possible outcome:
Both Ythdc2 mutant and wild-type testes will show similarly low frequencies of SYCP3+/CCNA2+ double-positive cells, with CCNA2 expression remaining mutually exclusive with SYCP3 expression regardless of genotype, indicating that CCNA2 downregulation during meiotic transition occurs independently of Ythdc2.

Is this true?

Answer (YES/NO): NO